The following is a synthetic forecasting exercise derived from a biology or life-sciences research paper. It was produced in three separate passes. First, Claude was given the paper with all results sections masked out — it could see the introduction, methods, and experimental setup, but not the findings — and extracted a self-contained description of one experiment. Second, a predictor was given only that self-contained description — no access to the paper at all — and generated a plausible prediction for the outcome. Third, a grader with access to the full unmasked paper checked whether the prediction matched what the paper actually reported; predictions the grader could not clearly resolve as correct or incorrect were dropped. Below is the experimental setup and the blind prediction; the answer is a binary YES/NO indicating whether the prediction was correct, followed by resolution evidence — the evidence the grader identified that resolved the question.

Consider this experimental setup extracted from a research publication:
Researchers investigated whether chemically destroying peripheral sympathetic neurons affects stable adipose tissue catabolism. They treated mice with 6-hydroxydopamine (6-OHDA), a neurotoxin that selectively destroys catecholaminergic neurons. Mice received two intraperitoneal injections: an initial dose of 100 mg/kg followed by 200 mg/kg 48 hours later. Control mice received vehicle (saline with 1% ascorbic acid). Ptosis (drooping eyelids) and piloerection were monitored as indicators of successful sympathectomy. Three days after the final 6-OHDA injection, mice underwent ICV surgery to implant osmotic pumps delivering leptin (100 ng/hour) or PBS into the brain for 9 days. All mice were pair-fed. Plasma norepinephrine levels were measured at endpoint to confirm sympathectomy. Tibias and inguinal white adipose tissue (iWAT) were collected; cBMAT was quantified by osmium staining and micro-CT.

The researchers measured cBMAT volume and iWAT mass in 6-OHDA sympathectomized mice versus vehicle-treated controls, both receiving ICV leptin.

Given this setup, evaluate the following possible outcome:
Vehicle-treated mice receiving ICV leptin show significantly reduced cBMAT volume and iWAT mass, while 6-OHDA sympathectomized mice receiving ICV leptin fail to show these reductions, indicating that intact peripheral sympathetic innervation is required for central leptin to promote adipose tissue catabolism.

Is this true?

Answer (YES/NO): NO